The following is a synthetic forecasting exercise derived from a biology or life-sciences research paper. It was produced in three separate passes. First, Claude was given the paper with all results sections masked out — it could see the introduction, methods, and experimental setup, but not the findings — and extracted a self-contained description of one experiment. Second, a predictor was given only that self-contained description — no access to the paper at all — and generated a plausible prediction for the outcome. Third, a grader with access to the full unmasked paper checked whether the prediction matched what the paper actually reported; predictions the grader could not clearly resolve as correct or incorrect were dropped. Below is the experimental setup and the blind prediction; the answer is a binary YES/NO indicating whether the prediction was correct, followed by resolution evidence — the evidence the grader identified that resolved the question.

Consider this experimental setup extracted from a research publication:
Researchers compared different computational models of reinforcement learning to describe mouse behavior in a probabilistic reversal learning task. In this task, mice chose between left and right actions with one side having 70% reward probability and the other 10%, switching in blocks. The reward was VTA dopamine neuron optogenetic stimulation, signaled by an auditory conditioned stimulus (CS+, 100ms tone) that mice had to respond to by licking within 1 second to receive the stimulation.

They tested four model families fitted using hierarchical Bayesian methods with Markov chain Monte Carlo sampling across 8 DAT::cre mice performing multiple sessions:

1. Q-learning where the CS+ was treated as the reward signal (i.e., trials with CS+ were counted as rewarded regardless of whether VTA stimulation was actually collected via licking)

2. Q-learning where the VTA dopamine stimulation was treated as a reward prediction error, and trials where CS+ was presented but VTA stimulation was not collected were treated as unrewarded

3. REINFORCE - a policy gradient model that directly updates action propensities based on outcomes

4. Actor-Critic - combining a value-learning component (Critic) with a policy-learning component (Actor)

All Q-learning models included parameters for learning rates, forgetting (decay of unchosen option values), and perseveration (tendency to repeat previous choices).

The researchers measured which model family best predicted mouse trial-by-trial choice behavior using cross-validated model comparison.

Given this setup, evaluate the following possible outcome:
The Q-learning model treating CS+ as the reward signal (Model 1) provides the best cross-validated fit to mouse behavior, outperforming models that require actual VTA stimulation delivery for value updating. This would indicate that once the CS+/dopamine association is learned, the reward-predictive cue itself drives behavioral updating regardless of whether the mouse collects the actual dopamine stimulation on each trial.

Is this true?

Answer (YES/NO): NO